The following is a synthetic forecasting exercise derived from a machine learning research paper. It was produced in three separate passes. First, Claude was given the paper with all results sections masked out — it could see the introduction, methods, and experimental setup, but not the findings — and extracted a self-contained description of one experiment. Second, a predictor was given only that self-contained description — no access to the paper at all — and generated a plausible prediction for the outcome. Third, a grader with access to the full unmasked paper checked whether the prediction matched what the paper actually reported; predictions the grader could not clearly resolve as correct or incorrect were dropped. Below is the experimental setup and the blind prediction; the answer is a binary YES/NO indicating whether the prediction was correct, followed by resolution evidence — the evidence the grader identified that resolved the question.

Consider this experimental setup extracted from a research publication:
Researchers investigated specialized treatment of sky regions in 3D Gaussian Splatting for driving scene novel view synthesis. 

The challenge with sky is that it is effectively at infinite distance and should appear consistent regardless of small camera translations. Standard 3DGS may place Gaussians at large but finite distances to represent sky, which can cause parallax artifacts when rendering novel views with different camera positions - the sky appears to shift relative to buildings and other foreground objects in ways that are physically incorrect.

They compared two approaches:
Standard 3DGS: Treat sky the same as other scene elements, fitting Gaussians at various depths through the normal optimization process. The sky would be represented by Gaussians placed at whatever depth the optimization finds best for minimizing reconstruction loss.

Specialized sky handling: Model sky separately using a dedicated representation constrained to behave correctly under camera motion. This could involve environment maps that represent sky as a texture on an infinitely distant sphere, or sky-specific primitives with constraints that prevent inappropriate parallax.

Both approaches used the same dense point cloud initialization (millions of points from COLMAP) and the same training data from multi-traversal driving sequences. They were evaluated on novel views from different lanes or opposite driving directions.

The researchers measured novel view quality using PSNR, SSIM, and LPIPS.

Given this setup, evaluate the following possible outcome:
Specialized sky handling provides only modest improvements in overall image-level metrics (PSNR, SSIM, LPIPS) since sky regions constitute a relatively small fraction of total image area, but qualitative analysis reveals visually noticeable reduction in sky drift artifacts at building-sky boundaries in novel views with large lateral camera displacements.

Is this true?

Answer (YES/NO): NO